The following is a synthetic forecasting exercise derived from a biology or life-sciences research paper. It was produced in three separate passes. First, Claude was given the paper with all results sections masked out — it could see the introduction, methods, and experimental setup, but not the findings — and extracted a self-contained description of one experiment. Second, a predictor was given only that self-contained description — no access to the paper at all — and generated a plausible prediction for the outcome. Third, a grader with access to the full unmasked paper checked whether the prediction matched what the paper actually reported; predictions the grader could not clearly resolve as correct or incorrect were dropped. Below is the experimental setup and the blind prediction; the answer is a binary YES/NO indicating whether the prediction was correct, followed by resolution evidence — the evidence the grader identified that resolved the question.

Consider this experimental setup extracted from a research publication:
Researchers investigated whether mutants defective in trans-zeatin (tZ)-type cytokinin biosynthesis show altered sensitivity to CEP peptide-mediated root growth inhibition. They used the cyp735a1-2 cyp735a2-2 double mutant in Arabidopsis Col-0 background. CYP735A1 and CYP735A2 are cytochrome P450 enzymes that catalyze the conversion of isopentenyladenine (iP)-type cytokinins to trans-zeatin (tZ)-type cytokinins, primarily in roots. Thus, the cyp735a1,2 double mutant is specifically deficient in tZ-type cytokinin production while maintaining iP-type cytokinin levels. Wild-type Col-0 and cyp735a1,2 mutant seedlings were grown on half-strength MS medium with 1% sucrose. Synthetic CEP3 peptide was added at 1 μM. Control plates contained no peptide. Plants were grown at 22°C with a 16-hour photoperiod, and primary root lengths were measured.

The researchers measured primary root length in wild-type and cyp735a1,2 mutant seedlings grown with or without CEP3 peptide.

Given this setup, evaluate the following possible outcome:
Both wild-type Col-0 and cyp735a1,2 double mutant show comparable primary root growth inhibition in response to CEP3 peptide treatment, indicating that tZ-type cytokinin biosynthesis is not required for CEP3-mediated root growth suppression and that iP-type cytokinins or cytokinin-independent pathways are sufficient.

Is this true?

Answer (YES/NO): NO